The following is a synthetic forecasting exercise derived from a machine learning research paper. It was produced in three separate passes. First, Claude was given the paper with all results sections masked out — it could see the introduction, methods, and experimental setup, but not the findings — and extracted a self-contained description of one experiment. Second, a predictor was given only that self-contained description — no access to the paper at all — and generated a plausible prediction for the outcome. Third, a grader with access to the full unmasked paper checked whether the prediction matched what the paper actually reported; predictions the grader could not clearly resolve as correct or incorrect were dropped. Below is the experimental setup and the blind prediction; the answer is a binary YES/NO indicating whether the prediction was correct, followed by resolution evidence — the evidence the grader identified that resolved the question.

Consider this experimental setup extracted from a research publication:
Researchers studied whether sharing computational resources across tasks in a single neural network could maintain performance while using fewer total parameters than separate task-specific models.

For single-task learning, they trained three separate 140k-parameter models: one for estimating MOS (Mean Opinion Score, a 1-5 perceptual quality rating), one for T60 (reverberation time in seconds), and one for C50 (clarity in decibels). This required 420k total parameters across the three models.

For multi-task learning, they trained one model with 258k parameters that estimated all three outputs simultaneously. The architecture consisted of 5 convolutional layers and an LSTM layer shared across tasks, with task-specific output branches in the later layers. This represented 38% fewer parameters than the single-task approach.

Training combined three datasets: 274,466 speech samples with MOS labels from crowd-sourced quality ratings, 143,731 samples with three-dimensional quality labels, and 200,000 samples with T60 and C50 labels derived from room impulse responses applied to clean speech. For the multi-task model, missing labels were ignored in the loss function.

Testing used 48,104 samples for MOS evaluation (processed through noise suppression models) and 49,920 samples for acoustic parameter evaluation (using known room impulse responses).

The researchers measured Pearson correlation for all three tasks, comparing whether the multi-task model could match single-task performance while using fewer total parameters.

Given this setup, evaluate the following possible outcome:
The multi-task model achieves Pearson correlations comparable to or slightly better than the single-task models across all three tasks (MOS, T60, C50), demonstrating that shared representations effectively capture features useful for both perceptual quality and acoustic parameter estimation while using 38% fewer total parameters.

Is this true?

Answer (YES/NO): NO